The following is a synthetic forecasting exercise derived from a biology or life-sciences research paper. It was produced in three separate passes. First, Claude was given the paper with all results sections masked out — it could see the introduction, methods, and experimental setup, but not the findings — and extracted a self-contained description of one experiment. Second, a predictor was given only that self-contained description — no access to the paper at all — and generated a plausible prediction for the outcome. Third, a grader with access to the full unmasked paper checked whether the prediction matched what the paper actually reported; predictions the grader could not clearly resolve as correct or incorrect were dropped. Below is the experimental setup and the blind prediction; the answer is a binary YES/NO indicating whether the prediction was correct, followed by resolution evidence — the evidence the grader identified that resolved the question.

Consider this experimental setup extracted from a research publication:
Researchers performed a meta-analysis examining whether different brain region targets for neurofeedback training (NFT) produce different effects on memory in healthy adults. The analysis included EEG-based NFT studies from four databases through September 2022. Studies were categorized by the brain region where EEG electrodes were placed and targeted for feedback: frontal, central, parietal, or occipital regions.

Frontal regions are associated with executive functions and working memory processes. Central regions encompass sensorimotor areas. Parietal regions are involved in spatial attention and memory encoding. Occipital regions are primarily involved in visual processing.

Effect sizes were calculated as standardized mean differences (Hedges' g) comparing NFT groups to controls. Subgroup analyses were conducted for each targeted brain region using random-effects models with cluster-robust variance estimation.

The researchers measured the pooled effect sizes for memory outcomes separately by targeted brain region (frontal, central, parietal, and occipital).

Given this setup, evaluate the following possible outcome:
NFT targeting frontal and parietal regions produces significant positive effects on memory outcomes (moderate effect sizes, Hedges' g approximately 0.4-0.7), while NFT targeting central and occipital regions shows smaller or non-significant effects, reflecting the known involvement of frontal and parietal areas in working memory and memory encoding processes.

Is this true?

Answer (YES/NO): NO